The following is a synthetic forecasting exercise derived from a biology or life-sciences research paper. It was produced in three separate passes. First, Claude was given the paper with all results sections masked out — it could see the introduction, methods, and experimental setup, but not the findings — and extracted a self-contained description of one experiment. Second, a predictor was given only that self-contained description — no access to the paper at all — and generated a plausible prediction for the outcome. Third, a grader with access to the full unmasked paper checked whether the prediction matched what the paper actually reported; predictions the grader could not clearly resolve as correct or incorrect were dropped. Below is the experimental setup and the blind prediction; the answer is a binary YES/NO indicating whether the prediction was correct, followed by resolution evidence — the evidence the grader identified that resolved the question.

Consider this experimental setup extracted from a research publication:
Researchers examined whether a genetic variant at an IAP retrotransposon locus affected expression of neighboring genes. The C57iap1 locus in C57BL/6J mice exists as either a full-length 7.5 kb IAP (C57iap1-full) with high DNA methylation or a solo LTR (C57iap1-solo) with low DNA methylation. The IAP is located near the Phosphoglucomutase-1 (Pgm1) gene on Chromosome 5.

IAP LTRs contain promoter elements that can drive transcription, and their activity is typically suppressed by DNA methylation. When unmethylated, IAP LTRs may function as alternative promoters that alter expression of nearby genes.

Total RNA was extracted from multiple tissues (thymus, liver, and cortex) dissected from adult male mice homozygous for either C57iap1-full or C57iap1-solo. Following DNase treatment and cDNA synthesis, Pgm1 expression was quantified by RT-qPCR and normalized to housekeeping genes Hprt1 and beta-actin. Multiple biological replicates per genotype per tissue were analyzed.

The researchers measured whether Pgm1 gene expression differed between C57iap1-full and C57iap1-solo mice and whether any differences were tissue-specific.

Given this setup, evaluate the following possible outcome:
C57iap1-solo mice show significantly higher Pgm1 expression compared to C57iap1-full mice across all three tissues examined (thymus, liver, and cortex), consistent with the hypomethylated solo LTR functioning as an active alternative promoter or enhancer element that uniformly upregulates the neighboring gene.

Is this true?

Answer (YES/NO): NO